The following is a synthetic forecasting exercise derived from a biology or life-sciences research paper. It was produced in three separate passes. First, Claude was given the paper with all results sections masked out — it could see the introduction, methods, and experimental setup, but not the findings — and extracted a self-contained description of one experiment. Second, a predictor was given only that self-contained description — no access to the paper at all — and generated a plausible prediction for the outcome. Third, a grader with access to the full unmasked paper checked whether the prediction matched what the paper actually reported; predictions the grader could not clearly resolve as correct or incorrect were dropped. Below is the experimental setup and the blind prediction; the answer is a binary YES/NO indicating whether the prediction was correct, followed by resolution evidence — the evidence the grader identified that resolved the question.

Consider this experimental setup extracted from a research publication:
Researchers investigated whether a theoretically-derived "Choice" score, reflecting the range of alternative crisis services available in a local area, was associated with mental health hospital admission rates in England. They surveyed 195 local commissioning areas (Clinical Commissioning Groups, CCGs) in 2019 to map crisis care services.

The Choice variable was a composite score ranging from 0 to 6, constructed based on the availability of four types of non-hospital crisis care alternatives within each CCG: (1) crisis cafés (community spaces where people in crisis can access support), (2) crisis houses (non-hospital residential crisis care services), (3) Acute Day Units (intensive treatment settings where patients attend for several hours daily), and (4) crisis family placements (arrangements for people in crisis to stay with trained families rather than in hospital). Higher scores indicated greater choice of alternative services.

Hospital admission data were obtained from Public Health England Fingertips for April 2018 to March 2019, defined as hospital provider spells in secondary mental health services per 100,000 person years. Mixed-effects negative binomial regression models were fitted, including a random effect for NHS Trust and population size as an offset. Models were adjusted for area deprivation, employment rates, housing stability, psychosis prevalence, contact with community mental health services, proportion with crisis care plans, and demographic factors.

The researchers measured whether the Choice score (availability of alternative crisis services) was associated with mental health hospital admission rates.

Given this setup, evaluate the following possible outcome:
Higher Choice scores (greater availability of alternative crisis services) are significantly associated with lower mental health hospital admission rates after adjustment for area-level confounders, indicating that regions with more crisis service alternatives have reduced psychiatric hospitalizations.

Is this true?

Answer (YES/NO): NO